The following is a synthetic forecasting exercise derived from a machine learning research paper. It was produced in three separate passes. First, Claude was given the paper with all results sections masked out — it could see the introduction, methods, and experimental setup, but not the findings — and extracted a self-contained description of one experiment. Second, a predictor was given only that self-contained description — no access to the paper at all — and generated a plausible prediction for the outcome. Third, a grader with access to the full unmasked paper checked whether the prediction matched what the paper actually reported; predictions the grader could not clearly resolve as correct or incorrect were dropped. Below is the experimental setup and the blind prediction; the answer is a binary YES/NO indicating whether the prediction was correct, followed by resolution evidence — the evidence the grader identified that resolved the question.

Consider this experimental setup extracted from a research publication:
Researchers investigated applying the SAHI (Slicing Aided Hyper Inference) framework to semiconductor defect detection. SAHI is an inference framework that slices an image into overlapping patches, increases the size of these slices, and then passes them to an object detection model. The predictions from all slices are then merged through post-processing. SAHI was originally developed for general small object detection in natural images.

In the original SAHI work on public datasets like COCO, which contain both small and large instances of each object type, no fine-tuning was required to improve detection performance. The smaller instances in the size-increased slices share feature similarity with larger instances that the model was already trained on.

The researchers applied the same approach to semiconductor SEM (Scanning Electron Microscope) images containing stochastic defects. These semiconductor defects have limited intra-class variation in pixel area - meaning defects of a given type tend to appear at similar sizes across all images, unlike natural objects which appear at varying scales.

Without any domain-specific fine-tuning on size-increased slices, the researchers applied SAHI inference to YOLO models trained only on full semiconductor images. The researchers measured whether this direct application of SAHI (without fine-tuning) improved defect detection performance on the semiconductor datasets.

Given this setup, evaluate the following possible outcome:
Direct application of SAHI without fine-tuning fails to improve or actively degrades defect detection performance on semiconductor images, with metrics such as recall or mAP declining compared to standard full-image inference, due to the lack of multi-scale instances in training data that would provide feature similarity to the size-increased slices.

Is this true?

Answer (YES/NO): YES